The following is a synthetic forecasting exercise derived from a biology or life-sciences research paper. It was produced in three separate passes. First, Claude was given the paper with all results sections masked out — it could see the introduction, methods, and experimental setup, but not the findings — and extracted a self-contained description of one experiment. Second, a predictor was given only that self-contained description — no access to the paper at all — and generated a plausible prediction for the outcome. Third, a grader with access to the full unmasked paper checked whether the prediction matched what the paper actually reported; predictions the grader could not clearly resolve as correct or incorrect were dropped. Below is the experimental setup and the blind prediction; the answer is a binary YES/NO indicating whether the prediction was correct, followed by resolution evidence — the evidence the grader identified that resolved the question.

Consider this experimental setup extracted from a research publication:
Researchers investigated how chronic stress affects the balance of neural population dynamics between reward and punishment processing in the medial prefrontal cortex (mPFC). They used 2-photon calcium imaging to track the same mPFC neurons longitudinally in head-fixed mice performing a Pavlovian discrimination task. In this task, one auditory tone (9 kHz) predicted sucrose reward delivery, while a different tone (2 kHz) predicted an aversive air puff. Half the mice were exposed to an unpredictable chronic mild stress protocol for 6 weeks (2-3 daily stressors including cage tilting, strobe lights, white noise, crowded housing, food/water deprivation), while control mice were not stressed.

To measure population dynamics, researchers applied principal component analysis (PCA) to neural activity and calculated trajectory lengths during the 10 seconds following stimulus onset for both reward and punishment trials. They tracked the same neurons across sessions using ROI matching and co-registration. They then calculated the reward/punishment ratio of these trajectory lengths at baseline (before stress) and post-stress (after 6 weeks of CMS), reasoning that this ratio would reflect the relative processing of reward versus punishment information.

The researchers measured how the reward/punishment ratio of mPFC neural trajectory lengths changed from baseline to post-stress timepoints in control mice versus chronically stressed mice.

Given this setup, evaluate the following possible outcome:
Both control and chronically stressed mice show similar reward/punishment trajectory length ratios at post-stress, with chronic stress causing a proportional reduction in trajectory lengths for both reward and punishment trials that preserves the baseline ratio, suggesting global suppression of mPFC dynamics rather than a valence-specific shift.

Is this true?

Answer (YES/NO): NO